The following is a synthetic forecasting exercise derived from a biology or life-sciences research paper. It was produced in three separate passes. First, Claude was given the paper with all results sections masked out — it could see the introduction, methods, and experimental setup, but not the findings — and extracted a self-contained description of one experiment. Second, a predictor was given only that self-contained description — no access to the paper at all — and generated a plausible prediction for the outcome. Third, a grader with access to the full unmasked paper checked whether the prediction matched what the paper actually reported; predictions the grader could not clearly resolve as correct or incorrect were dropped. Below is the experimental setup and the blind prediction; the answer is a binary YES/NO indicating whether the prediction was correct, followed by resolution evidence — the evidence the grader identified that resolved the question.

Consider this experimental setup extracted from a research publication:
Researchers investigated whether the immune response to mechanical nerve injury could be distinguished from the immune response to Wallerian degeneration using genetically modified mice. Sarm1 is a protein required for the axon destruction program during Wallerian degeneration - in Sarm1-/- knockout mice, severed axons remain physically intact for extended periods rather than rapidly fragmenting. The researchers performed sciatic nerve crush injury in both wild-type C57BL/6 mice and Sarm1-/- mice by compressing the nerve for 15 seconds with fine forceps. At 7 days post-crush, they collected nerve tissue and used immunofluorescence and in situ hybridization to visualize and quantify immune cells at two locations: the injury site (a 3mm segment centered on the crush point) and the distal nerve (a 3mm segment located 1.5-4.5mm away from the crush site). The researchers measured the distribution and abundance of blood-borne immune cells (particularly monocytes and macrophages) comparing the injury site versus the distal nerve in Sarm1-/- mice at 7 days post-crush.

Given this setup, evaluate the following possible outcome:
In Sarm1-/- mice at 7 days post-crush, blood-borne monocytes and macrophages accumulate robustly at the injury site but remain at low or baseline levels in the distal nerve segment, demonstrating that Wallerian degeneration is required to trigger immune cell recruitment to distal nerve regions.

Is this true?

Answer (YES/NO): NO